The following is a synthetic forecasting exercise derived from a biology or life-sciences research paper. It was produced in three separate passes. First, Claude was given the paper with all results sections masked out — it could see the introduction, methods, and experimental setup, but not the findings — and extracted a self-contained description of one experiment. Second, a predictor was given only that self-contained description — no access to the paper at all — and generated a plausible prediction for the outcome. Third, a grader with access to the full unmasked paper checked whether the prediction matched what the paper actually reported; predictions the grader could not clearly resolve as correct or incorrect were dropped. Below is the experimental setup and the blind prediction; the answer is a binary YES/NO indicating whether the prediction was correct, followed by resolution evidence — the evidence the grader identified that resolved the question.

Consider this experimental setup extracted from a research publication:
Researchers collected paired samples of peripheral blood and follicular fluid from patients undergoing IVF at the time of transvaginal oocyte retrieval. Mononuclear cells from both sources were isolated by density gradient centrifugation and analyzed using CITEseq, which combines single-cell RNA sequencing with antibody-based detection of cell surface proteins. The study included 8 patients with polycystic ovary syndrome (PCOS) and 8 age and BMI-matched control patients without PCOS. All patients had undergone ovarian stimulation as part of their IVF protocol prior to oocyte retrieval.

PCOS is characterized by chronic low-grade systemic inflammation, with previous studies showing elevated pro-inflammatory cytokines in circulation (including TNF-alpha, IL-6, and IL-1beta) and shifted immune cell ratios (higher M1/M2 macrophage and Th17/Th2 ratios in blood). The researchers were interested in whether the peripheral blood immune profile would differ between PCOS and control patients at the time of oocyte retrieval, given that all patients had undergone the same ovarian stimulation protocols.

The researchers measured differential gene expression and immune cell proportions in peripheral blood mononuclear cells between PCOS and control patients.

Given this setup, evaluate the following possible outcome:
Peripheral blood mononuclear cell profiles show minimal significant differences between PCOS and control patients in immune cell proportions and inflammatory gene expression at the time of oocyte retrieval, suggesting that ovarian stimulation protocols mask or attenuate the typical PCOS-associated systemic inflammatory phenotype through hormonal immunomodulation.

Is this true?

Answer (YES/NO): NO